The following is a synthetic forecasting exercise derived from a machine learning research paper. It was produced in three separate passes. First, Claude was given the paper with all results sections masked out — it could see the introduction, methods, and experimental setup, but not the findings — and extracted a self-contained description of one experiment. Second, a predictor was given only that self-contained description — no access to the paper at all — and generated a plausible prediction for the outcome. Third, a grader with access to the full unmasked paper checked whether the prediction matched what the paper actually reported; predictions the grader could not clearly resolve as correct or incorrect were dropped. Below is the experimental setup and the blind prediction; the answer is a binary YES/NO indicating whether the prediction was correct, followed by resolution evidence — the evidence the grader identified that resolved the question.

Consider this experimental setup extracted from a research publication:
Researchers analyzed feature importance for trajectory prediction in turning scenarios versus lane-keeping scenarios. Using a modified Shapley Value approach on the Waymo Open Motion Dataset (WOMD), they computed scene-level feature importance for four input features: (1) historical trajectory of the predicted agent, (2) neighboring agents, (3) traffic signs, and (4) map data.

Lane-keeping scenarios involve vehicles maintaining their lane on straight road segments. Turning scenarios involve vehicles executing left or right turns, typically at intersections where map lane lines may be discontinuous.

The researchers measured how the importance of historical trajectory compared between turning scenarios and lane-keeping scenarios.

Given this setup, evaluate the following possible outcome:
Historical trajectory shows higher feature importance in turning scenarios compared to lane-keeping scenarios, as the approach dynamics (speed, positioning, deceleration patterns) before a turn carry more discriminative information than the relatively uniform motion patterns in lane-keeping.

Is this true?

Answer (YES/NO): YES